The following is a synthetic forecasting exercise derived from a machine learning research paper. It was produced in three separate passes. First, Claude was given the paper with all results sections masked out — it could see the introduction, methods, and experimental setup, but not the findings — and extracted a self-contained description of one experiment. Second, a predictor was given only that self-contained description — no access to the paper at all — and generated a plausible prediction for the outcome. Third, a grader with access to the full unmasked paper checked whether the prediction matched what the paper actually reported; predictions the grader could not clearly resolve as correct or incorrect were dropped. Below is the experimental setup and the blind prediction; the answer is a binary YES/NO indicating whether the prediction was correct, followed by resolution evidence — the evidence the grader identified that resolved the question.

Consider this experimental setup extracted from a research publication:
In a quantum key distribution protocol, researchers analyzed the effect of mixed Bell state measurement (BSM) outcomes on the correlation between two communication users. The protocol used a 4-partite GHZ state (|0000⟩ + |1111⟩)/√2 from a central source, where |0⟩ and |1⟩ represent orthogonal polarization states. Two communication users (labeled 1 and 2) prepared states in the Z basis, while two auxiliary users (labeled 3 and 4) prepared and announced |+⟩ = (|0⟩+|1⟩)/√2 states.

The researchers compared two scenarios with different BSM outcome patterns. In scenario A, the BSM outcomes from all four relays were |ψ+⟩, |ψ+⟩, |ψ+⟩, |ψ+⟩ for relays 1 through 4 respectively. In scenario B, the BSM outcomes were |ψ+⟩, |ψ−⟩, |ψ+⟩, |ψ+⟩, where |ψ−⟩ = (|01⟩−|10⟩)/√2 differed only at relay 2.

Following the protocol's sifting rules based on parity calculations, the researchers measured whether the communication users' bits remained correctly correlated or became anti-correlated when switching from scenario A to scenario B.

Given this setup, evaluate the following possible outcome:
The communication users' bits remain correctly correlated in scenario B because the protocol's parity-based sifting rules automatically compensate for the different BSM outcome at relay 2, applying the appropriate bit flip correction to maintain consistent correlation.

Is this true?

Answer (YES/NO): NO